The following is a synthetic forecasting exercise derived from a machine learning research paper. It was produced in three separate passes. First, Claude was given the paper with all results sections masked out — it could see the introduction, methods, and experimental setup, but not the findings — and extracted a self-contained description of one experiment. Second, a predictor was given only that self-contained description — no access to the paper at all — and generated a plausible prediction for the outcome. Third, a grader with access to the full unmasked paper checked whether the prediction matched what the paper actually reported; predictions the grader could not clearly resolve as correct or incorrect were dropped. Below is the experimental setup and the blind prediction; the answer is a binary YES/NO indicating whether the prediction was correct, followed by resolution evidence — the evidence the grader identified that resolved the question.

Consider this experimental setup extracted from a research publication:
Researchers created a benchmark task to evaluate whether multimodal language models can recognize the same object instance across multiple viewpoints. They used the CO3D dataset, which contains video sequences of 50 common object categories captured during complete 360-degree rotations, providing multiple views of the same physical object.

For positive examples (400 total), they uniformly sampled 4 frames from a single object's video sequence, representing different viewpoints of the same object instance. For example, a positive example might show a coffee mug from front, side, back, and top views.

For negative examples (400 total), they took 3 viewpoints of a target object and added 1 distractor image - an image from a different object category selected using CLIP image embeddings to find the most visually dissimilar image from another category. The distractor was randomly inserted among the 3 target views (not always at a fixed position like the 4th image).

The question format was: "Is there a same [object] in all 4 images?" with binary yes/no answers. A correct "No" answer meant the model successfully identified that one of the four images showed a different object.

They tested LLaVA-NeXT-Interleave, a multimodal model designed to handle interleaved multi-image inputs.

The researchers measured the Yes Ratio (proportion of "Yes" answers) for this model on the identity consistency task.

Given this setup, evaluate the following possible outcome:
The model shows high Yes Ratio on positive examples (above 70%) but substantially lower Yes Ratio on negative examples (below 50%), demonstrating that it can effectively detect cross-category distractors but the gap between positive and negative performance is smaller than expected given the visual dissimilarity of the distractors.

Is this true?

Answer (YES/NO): NO